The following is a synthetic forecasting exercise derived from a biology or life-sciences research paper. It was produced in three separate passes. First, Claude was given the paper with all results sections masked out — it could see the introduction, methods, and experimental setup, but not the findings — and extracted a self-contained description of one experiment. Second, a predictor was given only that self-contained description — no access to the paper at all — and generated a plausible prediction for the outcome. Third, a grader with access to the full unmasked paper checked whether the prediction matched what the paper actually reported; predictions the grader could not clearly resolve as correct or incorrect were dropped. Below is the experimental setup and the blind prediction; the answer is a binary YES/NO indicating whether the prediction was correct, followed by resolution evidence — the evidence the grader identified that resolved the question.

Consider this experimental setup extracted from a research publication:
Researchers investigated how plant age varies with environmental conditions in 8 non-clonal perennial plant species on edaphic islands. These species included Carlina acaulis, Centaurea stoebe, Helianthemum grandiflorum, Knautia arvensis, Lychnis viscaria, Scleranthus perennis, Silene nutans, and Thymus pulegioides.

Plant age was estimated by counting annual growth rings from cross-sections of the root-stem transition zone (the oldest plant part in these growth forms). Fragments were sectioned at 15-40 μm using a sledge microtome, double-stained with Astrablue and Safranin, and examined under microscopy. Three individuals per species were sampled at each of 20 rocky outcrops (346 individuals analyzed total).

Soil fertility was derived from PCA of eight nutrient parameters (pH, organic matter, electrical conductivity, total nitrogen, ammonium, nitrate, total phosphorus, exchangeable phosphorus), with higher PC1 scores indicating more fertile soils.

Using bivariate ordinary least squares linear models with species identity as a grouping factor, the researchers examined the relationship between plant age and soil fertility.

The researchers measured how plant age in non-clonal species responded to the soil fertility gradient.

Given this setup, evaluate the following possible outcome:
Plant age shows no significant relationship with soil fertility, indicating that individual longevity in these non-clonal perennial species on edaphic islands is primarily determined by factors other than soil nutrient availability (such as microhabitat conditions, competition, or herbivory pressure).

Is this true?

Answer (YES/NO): NO